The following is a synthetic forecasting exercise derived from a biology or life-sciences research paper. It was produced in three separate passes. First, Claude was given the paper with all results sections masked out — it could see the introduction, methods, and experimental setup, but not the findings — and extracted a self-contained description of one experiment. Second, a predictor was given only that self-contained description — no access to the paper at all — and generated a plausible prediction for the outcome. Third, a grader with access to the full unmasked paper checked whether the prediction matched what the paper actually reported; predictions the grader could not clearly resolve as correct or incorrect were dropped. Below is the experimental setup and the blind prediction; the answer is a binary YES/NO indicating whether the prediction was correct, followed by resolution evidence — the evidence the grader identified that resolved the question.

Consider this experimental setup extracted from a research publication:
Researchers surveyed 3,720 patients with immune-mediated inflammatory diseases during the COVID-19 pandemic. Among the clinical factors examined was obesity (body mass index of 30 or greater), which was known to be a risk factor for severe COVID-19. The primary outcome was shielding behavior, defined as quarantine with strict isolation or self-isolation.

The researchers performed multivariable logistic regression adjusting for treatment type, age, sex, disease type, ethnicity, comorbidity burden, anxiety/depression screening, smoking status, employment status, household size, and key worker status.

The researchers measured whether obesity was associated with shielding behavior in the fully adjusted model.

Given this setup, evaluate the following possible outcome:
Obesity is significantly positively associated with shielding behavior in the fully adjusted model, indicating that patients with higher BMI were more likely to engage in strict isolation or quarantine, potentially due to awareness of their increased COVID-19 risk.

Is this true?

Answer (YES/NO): YES